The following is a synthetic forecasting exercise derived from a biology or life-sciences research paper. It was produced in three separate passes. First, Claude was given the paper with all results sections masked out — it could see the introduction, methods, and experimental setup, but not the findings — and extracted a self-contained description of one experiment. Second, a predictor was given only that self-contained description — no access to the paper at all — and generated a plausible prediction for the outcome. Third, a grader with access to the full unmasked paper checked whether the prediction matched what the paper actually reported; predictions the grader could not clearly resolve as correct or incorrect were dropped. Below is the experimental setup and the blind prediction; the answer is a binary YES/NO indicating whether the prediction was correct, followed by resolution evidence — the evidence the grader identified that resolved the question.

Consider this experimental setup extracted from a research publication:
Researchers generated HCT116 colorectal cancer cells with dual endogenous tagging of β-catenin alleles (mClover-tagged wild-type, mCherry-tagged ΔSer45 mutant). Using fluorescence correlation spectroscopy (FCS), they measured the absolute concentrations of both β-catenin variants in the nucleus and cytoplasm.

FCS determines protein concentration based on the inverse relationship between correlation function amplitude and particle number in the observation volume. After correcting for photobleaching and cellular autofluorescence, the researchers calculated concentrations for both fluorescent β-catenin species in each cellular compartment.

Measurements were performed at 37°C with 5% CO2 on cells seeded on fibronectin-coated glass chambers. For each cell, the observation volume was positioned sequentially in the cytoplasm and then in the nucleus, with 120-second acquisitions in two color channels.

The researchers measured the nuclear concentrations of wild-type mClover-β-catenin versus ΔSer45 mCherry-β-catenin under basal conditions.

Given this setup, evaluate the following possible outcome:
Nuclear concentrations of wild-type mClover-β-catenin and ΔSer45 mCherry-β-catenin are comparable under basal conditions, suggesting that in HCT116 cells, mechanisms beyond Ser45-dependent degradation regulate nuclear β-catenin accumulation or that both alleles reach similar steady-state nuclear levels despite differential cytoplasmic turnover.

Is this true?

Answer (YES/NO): NO